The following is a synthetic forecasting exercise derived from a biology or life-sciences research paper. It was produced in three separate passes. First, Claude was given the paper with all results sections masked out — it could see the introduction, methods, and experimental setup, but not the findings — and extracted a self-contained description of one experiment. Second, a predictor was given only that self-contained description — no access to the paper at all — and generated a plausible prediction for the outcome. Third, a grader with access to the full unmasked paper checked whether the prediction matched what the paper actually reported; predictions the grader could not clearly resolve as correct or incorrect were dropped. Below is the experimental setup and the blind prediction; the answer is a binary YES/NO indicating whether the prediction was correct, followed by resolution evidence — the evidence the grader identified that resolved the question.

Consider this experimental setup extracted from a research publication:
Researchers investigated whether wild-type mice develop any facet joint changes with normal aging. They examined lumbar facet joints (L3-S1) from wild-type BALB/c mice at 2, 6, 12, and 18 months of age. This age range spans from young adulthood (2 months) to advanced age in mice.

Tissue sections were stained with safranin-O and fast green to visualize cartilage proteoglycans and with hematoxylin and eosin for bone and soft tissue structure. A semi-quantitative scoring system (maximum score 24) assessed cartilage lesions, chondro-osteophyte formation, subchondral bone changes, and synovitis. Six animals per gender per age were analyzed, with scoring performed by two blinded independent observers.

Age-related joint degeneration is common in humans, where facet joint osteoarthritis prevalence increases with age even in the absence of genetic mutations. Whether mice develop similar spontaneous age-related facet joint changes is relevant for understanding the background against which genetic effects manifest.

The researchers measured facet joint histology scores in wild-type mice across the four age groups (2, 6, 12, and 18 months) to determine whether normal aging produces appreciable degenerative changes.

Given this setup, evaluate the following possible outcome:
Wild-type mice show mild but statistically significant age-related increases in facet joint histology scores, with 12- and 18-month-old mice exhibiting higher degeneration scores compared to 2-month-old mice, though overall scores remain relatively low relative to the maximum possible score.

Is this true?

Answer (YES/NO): NO